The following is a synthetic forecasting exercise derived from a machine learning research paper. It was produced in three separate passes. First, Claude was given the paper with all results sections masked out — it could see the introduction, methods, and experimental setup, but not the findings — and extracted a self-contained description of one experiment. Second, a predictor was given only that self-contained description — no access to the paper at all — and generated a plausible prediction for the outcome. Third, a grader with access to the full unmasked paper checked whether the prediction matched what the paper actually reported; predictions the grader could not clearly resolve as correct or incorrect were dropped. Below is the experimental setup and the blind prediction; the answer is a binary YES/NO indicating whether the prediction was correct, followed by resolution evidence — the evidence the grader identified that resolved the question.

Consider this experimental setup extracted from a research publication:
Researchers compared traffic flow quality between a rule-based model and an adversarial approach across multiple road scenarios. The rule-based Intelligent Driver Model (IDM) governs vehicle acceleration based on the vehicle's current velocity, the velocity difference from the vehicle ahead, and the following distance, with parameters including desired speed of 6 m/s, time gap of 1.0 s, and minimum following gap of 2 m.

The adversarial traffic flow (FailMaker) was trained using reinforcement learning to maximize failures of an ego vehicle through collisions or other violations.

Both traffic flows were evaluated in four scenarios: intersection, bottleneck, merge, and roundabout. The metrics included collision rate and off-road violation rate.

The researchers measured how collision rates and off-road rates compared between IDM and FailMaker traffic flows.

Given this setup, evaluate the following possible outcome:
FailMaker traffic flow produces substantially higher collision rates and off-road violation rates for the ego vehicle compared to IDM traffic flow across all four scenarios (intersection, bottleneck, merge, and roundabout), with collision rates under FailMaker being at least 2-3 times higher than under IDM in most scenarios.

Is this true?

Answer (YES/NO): NO